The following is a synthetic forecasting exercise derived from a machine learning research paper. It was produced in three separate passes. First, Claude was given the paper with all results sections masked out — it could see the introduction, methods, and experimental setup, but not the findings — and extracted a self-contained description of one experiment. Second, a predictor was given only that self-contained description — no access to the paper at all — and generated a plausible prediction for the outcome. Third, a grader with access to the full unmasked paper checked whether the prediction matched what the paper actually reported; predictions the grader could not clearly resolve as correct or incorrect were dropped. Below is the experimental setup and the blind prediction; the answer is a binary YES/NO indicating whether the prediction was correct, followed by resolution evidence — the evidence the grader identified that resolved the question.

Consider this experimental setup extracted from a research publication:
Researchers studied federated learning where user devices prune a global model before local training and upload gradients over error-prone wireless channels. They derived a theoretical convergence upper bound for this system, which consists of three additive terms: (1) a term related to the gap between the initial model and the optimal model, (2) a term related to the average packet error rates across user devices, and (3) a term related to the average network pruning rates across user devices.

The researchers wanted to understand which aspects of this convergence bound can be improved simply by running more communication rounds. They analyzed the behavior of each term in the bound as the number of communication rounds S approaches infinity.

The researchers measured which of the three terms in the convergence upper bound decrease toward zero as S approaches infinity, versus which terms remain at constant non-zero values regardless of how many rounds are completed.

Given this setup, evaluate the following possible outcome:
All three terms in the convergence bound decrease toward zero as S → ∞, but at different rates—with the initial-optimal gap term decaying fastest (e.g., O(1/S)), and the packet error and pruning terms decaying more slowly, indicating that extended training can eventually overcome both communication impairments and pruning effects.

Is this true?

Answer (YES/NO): NO